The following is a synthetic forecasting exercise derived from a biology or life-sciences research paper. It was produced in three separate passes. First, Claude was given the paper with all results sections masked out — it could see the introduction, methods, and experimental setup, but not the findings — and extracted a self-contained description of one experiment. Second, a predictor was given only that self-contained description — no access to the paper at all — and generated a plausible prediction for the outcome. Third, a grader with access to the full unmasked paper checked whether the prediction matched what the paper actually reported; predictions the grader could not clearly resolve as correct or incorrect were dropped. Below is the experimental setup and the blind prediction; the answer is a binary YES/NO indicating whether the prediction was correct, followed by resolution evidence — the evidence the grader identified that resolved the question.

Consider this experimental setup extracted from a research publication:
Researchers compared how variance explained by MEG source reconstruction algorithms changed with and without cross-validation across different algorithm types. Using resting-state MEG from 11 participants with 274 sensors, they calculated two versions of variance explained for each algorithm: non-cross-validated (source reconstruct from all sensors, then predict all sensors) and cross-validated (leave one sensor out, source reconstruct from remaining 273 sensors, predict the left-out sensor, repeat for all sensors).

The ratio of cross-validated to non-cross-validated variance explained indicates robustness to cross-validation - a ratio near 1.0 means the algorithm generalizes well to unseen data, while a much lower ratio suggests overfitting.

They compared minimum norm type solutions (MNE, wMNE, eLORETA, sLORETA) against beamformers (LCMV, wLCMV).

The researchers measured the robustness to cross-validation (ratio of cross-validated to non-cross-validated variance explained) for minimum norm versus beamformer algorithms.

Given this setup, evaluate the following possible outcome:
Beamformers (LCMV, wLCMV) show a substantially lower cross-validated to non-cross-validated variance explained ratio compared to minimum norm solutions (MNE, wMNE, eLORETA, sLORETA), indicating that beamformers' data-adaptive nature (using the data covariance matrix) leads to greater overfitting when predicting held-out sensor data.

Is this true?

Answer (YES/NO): NO